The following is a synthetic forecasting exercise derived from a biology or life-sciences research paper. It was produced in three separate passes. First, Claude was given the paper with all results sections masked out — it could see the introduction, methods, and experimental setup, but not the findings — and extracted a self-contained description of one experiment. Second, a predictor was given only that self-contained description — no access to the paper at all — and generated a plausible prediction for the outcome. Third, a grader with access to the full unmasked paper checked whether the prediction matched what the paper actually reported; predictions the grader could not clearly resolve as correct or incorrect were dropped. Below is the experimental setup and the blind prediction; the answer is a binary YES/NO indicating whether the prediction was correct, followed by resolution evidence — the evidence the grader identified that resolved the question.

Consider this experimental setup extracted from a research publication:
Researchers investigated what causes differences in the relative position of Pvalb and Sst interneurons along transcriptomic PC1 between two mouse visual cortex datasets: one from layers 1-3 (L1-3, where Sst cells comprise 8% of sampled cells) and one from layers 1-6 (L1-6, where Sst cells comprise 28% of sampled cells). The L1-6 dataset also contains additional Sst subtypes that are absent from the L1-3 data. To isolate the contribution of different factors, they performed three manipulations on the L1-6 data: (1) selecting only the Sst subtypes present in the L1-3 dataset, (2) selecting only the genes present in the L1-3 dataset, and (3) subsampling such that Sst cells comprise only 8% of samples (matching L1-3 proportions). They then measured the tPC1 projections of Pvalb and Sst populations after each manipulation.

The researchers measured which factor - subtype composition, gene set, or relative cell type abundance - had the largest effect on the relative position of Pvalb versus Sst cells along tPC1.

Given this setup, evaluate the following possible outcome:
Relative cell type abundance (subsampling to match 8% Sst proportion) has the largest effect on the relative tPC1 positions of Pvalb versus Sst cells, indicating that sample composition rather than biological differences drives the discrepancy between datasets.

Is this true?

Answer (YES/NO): YES